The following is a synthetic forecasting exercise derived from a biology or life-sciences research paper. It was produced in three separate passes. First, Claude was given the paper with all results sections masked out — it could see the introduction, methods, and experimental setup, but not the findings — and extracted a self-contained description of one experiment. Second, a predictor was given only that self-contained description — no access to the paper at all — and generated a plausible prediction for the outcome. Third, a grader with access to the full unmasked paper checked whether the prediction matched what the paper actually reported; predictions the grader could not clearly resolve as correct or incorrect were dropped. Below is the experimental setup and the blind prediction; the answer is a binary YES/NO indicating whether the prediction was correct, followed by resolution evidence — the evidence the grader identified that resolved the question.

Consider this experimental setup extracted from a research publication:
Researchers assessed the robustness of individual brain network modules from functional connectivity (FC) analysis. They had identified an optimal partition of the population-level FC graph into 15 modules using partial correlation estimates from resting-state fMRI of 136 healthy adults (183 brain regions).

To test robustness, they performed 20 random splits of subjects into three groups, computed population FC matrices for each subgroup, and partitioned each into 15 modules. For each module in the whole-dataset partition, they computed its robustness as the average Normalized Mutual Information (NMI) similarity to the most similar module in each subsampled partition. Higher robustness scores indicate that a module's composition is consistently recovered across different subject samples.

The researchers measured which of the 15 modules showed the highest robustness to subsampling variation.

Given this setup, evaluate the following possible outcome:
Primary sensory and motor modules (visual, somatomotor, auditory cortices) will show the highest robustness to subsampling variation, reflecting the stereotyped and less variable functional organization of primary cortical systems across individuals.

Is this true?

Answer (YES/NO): NO